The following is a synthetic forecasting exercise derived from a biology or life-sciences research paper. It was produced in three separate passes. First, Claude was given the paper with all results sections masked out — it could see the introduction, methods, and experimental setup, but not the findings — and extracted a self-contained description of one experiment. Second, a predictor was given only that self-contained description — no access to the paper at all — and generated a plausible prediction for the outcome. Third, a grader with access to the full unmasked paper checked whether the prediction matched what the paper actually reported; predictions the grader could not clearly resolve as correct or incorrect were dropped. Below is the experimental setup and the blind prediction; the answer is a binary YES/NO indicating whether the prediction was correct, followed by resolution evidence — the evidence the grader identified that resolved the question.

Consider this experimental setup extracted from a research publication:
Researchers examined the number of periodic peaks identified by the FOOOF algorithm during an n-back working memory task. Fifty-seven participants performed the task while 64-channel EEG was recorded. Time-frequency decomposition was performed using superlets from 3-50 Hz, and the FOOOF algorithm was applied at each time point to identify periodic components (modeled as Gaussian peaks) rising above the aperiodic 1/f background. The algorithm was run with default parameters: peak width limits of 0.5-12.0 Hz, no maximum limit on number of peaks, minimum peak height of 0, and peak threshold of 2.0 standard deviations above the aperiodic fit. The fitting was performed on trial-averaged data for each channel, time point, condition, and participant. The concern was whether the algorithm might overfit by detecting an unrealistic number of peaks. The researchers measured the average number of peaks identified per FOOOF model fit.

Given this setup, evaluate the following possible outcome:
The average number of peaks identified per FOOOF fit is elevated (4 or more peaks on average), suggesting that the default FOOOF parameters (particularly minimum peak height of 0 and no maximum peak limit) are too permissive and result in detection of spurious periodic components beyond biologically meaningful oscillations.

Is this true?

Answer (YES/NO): NO